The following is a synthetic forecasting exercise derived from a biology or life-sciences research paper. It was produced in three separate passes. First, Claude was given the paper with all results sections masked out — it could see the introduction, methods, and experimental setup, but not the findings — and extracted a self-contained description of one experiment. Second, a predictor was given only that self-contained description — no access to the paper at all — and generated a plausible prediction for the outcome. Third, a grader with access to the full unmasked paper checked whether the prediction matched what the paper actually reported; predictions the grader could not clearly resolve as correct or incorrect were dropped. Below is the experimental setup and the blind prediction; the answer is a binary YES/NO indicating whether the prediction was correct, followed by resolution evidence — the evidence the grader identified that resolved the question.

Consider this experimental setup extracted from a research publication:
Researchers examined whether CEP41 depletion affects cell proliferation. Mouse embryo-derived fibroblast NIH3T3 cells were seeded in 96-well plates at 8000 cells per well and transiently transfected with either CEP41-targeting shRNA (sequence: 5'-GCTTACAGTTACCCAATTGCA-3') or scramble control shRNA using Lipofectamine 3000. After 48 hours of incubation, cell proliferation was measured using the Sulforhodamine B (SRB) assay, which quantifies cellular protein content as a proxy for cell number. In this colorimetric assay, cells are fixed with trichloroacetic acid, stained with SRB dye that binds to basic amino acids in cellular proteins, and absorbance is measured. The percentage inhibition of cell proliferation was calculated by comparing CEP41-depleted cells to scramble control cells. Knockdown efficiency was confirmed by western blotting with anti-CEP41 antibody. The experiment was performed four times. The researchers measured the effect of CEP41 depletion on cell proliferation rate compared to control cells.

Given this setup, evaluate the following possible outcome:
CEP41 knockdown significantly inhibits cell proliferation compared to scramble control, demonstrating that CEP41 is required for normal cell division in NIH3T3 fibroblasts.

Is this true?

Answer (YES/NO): YES